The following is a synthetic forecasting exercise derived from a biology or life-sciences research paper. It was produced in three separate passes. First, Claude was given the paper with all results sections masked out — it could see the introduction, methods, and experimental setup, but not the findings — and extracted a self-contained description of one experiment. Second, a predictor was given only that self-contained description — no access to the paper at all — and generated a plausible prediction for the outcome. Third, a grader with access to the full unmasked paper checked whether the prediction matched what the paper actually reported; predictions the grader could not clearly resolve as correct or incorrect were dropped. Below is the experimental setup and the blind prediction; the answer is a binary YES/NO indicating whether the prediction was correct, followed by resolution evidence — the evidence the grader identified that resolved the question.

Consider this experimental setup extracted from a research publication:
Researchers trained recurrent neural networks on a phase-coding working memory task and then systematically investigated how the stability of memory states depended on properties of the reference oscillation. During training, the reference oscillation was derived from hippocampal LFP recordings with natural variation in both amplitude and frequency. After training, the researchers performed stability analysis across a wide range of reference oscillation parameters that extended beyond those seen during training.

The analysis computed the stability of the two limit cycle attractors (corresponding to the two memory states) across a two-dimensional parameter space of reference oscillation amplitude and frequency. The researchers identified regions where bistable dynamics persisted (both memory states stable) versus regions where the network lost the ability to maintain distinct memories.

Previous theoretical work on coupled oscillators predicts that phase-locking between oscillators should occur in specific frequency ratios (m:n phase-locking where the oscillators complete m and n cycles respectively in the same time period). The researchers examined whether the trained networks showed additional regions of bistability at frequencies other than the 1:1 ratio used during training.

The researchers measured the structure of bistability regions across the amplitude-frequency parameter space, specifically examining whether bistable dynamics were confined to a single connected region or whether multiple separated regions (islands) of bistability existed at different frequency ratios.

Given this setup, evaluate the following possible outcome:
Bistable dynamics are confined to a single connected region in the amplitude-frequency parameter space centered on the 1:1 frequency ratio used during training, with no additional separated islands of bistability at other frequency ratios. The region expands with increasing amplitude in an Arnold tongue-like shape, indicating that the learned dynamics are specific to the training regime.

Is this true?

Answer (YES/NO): NO